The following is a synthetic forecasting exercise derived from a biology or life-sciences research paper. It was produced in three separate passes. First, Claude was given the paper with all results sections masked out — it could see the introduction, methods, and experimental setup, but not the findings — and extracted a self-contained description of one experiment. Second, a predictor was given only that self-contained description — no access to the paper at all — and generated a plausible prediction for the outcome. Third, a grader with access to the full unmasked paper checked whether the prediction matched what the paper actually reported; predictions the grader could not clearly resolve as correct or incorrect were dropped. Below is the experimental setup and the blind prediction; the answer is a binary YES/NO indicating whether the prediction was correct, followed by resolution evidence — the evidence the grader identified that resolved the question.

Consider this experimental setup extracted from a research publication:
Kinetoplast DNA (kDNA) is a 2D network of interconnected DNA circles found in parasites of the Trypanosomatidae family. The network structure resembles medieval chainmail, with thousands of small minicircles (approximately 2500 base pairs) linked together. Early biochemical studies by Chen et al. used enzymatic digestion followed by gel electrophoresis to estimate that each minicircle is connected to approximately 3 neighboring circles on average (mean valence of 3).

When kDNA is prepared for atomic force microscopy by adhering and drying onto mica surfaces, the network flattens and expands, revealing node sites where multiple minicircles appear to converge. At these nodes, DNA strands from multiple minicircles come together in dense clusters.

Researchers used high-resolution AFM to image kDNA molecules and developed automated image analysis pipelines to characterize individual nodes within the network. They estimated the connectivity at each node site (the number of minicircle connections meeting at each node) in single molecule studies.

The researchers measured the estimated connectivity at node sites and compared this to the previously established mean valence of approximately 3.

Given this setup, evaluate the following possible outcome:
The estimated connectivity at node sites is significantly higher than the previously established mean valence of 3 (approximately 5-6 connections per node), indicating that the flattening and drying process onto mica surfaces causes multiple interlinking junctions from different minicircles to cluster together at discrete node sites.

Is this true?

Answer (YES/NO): NO